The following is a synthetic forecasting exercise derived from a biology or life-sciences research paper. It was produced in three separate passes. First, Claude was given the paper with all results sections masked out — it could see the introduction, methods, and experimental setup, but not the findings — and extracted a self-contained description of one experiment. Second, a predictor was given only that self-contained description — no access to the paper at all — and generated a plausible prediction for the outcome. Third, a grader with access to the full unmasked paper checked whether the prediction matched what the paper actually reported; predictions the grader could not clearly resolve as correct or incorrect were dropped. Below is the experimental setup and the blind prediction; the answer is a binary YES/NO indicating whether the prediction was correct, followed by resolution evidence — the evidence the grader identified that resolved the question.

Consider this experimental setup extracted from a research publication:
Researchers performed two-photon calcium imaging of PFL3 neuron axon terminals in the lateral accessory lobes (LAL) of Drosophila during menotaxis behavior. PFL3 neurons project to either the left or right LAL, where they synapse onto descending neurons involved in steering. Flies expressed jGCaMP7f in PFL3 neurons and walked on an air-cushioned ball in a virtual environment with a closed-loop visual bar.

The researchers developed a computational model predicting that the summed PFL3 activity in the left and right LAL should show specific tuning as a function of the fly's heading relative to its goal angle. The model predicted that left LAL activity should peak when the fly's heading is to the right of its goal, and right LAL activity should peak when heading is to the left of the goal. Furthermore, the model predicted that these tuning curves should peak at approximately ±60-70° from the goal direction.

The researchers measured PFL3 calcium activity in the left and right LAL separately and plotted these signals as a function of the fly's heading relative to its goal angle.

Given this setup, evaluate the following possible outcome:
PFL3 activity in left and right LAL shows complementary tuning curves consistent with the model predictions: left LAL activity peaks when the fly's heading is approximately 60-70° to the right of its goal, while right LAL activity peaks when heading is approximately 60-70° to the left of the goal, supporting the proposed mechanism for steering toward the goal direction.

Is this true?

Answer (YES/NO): YES